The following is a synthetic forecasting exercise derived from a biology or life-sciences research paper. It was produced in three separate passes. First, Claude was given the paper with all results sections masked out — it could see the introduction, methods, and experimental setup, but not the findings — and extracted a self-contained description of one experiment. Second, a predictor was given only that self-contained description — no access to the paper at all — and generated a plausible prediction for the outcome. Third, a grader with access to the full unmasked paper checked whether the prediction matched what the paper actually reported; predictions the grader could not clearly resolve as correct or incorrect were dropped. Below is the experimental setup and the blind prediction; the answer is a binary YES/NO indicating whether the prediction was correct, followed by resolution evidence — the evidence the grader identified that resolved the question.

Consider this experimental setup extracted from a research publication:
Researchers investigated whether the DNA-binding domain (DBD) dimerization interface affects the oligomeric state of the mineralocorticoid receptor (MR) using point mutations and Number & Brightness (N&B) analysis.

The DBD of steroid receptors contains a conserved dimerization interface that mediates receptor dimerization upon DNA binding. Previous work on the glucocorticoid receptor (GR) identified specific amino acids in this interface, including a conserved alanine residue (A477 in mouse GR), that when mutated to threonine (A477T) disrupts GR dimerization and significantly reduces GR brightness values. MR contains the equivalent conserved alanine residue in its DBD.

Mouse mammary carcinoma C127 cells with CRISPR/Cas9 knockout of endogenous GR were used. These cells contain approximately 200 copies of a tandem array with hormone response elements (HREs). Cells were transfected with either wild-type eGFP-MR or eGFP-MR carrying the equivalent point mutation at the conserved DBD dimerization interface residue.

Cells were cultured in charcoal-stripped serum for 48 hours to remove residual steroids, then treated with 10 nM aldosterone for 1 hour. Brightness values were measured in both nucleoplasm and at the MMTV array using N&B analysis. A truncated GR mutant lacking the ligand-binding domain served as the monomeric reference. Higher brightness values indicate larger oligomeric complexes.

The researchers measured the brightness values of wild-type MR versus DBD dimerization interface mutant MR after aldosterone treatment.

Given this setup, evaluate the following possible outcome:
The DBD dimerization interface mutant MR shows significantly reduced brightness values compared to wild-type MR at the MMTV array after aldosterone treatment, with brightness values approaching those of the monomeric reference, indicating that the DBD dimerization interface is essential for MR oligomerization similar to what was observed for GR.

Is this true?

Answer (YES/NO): NO